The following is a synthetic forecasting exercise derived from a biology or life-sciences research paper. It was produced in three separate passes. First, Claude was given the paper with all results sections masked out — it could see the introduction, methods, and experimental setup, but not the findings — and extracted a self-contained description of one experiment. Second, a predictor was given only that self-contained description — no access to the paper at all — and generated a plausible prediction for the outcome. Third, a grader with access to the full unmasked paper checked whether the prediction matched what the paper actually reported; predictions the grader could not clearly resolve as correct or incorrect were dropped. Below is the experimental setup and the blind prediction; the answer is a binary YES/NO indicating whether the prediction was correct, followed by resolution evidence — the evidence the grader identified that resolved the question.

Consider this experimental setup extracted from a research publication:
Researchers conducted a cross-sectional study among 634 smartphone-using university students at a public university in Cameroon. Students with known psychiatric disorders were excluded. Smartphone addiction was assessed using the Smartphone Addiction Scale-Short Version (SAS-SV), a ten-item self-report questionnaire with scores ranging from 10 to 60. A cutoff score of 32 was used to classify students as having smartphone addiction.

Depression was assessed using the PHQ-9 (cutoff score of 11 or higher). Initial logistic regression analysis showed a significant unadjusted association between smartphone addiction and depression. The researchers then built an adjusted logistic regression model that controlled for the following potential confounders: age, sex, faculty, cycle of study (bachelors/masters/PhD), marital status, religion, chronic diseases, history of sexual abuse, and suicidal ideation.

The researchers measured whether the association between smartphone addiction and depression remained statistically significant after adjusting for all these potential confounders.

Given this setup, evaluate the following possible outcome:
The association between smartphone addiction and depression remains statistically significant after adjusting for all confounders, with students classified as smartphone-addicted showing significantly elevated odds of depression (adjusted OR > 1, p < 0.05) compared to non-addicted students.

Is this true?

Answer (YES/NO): YES